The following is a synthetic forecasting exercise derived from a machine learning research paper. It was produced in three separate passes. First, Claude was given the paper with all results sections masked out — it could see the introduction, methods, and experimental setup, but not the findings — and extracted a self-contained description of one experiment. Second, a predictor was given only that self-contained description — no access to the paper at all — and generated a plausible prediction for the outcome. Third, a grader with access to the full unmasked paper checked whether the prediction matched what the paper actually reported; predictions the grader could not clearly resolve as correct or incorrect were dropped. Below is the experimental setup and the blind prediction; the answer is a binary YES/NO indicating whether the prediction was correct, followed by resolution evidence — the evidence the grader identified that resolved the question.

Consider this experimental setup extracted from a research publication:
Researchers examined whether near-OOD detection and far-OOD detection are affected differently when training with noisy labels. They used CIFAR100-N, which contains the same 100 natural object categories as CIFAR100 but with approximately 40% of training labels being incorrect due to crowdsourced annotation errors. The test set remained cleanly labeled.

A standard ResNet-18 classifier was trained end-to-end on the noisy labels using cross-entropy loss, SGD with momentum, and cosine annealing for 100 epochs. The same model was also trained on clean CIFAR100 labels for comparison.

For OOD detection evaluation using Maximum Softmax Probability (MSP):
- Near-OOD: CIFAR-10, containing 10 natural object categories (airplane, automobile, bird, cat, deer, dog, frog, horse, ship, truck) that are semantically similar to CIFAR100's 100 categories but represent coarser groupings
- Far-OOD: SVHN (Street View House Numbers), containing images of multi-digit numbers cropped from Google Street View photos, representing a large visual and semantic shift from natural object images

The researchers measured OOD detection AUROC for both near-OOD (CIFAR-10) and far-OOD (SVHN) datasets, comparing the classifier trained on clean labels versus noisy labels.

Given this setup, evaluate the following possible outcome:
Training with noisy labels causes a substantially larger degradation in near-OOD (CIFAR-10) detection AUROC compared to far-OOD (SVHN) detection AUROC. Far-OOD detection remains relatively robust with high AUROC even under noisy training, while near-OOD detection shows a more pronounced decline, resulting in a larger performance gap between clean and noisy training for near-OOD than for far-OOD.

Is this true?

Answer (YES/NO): YES